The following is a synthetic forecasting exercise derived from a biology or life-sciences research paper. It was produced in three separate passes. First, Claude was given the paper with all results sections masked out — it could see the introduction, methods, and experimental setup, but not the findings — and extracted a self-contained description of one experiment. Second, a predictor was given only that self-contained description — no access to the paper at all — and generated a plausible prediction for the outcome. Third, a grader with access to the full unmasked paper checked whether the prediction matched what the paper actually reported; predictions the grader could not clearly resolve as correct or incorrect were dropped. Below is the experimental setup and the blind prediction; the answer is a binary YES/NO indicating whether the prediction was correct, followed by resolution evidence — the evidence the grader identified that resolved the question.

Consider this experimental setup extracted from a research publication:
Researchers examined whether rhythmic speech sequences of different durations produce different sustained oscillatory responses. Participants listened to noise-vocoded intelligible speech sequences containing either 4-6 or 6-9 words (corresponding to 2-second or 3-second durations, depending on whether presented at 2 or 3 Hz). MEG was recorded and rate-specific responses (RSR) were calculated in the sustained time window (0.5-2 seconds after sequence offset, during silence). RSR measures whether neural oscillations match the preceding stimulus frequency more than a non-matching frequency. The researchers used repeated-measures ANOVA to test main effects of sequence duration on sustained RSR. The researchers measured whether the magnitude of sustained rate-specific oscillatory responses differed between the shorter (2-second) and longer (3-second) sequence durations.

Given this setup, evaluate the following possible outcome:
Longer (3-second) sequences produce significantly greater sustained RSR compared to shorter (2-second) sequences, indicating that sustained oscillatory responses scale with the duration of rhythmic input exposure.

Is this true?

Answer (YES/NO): NO